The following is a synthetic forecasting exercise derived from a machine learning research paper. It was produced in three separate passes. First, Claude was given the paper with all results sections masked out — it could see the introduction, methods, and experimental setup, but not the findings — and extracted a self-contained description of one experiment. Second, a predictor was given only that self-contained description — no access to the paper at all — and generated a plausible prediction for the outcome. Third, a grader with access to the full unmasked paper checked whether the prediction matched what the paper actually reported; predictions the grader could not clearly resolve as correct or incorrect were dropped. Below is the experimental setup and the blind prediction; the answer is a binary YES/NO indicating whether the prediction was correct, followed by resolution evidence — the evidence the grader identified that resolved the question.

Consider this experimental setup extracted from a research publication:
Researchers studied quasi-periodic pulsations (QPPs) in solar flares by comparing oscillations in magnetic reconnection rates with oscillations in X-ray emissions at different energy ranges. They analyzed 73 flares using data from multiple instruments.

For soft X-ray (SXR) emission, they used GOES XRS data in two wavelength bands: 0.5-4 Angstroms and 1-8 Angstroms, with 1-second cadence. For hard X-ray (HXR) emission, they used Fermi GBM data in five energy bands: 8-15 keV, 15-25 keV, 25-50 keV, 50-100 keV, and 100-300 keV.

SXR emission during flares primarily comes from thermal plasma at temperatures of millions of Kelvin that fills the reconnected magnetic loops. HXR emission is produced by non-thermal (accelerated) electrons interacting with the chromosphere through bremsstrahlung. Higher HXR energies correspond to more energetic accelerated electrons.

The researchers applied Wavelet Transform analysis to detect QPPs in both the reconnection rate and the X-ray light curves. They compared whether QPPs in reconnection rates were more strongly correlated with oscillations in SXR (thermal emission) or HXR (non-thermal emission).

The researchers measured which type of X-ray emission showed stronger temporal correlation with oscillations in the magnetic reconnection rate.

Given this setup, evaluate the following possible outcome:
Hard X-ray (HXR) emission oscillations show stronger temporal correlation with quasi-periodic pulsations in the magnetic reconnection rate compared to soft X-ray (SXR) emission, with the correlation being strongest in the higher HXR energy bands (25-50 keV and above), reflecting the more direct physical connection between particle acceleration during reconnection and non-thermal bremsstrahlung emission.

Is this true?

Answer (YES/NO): NO